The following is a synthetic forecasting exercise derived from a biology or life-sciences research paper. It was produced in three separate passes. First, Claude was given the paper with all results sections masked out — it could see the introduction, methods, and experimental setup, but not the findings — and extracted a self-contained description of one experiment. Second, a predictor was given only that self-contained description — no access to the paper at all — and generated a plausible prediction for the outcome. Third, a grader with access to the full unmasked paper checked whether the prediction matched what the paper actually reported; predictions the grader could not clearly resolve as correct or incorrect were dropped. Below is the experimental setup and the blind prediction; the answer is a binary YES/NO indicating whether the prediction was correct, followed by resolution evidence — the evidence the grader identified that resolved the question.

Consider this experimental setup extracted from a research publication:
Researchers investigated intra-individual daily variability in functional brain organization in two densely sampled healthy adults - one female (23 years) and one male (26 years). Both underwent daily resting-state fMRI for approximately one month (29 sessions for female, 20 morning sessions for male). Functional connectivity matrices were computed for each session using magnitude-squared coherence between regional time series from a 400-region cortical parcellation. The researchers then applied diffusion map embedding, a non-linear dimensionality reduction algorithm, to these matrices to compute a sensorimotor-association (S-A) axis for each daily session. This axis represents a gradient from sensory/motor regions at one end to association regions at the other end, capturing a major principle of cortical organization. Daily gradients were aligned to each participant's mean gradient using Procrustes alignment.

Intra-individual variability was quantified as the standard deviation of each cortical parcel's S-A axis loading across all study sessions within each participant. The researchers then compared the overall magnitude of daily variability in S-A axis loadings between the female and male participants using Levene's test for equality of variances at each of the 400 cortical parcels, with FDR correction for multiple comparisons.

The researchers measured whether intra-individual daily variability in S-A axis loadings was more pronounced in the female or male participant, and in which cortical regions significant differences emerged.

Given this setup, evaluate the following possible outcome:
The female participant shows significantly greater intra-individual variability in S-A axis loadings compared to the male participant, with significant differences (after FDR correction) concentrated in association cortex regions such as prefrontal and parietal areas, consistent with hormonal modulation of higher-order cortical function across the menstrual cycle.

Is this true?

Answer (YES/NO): NO